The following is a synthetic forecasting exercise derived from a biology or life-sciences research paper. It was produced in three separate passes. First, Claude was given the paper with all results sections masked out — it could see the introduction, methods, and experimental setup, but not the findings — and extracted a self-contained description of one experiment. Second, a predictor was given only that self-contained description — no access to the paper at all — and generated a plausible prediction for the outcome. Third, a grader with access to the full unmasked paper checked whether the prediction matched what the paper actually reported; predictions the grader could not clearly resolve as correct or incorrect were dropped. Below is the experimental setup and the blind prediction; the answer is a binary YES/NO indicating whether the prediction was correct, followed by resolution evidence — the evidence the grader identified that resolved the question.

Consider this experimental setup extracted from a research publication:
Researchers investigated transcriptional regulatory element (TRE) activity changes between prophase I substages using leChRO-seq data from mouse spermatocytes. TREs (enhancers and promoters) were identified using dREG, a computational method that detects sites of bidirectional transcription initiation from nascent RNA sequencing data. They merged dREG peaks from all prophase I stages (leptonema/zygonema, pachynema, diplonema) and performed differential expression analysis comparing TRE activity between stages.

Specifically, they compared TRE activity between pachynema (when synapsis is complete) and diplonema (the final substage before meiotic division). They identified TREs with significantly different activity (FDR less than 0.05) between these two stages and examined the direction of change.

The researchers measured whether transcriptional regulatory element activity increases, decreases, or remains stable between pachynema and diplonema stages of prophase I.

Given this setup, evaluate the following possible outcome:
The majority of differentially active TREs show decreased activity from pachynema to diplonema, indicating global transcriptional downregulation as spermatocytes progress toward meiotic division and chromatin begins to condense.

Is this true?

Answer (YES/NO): YES